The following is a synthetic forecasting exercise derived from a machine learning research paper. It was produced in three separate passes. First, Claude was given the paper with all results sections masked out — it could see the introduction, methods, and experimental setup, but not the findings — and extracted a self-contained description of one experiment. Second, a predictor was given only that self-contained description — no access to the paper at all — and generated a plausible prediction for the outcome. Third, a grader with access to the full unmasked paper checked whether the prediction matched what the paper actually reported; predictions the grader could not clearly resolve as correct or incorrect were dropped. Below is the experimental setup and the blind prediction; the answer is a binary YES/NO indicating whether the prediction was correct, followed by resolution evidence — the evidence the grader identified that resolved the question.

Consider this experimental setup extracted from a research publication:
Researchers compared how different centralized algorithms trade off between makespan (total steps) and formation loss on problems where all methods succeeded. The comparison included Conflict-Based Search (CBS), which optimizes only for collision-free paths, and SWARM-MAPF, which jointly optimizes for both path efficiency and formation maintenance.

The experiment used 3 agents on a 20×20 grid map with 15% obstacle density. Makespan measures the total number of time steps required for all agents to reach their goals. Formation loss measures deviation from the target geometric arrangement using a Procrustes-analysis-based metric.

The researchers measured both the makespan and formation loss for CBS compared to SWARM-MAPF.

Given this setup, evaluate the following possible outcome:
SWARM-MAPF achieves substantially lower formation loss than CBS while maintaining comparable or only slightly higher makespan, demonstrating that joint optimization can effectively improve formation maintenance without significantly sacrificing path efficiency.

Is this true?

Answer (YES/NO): YES